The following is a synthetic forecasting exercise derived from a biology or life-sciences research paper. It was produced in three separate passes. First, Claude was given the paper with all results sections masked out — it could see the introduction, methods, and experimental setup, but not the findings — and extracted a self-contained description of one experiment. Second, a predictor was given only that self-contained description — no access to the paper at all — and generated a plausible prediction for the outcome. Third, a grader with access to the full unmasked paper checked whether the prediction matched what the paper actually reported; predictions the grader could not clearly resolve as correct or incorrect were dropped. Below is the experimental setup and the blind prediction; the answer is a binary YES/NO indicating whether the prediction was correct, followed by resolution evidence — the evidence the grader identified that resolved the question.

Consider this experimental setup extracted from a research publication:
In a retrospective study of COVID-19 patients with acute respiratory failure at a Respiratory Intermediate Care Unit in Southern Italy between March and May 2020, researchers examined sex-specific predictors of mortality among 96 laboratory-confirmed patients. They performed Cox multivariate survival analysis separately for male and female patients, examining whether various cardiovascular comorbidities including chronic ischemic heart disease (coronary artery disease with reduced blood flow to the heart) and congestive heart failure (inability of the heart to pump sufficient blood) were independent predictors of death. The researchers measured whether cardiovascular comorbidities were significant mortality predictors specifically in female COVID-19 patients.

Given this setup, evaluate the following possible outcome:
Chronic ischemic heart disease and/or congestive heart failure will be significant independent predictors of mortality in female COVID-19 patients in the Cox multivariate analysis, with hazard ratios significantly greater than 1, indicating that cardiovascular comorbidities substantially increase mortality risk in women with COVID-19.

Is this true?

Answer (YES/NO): NO